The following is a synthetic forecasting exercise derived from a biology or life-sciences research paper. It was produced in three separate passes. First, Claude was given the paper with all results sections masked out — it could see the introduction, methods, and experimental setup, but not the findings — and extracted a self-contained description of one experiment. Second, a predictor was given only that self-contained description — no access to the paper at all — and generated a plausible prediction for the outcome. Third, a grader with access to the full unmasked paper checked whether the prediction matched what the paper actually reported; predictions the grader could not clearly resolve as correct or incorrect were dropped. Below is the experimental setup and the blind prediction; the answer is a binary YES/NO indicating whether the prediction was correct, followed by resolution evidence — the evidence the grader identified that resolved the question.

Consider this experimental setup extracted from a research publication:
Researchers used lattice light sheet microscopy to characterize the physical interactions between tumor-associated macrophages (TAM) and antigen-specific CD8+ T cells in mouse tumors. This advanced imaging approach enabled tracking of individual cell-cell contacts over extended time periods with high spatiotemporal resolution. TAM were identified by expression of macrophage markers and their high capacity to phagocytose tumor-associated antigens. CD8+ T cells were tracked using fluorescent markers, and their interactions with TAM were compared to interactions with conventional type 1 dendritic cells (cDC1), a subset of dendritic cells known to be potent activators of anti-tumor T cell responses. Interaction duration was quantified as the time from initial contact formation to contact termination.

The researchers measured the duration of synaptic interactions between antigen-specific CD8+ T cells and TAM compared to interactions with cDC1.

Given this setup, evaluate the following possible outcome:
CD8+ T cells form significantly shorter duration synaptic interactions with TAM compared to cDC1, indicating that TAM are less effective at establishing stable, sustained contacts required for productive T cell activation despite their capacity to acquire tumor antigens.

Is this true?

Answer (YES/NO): NO